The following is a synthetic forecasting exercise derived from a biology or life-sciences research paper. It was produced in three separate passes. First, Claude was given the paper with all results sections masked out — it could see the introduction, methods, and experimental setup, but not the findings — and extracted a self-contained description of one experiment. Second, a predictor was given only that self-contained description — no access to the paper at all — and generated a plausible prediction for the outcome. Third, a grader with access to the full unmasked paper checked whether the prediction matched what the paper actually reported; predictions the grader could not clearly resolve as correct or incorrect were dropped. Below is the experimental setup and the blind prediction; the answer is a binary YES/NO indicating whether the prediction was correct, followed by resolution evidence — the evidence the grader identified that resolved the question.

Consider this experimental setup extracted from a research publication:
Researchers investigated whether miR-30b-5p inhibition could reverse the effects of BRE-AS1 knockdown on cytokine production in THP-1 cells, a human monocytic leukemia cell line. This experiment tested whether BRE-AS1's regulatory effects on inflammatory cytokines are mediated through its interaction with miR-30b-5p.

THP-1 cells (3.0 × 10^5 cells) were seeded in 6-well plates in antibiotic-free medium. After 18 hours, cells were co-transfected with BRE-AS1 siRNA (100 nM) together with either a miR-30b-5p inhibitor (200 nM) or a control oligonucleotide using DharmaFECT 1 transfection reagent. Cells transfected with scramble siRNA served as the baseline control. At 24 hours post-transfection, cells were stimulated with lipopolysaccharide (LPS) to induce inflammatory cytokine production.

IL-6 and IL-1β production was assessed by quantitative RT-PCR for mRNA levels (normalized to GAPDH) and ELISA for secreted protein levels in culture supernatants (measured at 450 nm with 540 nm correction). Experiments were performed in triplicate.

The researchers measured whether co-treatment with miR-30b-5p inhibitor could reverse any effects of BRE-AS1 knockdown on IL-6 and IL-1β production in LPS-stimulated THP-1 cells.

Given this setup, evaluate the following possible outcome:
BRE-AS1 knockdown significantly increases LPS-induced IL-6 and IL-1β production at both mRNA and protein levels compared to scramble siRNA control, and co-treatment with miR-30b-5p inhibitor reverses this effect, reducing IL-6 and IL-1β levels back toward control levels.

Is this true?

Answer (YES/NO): NO